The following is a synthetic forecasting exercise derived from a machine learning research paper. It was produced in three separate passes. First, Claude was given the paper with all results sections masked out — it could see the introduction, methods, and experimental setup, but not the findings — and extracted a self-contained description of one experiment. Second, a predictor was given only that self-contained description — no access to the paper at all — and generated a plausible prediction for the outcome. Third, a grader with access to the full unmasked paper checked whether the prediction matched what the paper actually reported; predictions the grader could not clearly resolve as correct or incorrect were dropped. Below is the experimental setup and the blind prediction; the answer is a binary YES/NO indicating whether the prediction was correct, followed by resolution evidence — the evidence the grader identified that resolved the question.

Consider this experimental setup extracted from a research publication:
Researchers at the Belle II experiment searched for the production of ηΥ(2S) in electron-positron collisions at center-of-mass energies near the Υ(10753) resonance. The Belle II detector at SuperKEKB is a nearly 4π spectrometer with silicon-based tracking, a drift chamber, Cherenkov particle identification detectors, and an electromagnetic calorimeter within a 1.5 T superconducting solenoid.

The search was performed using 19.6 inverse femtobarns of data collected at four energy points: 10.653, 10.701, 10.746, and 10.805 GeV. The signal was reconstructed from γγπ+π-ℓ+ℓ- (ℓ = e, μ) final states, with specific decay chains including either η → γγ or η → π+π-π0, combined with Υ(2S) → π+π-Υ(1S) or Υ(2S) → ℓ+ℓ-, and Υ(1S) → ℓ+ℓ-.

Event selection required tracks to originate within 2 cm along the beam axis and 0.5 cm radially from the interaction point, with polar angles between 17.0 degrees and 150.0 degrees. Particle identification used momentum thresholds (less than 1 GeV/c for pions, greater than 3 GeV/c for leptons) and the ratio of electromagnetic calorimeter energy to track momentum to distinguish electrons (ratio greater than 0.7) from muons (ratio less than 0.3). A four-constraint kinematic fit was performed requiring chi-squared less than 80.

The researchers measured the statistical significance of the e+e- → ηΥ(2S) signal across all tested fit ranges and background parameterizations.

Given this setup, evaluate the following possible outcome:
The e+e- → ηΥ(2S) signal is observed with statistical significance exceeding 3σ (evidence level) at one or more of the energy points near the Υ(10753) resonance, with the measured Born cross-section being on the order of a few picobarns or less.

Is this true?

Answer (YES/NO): YES